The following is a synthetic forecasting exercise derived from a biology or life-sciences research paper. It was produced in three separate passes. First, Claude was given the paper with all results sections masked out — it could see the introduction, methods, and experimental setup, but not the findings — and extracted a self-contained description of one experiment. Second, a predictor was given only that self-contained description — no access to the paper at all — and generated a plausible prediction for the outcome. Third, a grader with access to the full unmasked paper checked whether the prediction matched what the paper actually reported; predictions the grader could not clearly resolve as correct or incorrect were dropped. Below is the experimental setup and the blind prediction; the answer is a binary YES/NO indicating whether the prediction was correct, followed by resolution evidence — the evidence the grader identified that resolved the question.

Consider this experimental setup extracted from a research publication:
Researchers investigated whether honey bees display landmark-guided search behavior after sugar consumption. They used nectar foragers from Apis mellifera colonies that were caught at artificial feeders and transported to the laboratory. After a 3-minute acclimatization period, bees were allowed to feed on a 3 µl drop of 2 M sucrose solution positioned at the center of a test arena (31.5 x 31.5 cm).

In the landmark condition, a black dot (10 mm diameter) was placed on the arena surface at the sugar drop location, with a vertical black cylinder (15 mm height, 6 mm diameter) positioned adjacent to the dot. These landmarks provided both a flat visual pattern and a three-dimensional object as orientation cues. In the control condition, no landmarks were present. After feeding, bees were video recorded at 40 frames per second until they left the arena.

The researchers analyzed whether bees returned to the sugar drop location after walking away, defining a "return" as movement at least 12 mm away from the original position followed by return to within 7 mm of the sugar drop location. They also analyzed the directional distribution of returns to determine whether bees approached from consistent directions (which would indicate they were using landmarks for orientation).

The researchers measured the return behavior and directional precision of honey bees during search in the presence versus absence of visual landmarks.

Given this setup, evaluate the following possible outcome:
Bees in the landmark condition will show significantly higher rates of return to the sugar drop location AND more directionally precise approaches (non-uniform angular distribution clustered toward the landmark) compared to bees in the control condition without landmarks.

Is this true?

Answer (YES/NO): NO